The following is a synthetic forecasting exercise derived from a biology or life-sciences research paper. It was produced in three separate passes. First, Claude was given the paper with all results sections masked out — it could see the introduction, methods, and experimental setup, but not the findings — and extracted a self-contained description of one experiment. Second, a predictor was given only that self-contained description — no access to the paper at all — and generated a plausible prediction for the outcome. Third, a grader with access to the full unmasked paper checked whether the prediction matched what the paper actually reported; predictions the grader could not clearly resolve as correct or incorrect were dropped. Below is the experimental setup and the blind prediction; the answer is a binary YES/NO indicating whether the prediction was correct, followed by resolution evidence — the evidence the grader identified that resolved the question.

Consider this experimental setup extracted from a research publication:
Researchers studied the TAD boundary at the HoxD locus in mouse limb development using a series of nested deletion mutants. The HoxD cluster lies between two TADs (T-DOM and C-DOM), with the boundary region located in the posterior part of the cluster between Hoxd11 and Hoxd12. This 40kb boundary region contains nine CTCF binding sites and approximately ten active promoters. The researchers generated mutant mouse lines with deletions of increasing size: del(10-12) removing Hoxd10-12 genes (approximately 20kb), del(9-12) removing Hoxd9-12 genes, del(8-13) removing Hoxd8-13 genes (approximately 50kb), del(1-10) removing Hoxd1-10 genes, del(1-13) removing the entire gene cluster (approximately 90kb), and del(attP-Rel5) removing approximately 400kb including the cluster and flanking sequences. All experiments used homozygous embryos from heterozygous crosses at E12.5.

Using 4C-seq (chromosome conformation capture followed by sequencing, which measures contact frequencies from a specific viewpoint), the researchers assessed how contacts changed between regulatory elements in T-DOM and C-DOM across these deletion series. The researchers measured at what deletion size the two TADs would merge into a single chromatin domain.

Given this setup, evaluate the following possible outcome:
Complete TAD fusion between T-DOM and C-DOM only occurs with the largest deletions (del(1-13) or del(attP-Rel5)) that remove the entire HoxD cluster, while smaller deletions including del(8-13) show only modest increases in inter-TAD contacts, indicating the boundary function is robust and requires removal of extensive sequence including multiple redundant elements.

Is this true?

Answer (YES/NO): NO